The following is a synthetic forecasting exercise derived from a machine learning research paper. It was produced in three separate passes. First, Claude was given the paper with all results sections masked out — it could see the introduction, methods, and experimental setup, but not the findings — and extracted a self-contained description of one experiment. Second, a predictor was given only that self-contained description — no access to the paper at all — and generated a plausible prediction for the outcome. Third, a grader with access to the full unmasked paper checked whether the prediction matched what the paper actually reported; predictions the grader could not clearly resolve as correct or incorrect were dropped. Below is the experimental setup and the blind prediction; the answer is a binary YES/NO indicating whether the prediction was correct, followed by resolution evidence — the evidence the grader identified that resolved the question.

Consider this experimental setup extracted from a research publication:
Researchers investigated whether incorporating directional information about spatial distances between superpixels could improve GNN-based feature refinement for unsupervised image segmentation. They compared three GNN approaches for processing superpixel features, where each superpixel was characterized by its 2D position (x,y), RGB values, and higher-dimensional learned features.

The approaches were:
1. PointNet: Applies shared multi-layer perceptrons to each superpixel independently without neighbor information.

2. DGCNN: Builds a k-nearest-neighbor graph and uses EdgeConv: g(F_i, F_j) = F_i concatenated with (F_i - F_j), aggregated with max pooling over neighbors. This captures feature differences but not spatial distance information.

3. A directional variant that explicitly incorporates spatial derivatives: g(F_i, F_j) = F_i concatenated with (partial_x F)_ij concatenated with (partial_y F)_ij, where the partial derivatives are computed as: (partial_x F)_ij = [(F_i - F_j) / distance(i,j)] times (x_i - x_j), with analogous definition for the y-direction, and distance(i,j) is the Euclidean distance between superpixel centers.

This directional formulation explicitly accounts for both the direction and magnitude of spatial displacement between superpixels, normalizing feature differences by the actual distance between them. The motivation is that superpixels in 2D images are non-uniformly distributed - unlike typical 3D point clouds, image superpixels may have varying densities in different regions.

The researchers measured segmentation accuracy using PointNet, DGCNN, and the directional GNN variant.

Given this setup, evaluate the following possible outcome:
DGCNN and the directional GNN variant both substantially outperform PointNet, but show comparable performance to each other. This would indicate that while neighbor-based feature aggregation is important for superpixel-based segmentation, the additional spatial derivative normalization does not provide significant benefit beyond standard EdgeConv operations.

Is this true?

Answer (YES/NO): NO